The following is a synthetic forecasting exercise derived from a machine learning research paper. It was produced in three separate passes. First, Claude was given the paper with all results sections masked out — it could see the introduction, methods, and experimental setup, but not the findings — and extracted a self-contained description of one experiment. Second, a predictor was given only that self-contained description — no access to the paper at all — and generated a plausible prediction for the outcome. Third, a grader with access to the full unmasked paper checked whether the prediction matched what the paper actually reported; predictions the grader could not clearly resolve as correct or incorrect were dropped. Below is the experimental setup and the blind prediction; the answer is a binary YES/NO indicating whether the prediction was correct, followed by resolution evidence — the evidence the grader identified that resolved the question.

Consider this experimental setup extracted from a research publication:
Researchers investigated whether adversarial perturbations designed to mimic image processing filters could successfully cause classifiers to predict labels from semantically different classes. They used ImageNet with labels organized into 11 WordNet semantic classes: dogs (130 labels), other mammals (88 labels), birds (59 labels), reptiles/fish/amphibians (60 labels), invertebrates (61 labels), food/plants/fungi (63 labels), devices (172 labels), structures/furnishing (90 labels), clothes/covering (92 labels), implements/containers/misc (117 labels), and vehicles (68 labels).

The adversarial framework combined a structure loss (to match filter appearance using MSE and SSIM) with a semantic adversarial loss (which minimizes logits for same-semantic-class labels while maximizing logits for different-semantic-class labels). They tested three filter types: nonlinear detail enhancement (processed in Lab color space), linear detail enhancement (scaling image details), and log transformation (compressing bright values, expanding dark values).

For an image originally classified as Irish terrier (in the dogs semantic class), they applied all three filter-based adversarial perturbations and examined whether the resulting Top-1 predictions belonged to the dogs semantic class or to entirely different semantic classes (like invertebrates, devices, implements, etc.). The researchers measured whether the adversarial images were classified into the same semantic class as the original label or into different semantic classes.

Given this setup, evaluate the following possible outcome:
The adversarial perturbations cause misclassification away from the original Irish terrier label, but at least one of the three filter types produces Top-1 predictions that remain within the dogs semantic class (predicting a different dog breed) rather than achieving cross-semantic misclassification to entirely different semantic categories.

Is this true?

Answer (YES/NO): NO